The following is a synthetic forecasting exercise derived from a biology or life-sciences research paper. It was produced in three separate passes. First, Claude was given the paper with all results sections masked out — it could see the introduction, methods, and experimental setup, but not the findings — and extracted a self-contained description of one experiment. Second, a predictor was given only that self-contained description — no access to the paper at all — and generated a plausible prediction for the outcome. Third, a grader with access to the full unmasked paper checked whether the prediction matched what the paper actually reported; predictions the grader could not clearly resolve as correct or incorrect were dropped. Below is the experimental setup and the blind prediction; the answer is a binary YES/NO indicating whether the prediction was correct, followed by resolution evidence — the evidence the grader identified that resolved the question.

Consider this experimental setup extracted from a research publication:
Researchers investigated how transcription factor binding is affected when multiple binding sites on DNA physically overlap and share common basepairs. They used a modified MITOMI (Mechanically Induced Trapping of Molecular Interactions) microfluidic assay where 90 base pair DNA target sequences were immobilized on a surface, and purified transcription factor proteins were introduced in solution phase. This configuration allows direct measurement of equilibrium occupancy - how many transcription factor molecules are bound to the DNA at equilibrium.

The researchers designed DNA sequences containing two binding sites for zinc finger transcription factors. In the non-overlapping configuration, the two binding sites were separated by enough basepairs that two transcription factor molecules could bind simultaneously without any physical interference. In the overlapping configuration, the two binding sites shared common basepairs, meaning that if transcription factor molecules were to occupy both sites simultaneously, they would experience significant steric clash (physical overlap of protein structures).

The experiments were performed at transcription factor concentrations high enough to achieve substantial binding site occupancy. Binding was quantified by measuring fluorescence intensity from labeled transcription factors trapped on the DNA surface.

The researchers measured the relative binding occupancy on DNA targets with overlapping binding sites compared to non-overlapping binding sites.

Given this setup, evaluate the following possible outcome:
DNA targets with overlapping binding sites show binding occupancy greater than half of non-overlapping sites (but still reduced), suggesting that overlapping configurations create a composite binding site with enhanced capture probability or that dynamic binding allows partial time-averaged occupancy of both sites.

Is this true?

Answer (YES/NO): NO